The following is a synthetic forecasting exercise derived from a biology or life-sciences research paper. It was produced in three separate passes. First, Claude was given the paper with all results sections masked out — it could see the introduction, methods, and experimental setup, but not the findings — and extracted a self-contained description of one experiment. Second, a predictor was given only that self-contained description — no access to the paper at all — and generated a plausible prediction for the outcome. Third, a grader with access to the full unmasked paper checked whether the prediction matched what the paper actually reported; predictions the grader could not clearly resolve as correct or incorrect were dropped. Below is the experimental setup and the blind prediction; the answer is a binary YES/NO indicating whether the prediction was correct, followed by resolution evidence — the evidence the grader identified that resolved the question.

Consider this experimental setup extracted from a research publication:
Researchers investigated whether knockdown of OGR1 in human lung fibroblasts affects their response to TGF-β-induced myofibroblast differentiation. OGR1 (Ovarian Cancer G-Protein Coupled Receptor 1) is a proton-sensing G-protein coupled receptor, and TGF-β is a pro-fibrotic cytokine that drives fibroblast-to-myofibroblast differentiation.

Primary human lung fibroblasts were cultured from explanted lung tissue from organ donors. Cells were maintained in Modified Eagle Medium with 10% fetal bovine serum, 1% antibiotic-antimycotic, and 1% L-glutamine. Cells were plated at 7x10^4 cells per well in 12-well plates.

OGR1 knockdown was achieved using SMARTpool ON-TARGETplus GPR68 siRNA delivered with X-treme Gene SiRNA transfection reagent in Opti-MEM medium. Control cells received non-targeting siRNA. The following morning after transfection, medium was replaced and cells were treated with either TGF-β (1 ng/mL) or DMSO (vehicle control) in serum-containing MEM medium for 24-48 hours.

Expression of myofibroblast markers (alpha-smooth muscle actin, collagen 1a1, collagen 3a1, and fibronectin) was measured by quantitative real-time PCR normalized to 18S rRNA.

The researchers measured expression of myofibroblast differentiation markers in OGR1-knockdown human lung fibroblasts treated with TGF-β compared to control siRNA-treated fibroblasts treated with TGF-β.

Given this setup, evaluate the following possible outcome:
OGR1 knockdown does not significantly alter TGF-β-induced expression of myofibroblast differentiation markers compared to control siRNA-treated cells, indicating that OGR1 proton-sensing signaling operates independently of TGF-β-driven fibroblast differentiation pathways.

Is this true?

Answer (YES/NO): NO